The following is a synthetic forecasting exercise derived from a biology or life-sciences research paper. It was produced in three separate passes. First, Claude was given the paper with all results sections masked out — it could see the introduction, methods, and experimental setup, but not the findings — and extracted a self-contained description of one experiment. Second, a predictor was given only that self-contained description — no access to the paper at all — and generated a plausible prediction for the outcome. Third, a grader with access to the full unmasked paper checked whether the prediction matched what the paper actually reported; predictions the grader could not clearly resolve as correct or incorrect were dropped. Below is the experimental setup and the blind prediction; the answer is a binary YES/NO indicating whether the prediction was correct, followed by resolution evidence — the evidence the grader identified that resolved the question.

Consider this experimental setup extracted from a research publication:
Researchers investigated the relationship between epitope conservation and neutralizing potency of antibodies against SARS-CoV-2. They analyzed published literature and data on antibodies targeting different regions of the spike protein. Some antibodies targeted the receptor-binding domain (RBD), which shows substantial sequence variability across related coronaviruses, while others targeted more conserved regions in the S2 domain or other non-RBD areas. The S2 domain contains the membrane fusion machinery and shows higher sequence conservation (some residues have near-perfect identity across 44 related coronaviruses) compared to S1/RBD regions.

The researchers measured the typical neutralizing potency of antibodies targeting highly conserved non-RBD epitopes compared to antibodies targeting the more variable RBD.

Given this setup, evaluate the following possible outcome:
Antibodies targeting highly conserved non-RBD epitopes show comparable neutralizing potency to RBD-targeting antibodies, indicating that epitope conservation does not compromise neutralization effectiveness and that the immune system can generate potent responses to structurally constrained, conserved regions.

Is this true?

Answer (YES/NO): NO